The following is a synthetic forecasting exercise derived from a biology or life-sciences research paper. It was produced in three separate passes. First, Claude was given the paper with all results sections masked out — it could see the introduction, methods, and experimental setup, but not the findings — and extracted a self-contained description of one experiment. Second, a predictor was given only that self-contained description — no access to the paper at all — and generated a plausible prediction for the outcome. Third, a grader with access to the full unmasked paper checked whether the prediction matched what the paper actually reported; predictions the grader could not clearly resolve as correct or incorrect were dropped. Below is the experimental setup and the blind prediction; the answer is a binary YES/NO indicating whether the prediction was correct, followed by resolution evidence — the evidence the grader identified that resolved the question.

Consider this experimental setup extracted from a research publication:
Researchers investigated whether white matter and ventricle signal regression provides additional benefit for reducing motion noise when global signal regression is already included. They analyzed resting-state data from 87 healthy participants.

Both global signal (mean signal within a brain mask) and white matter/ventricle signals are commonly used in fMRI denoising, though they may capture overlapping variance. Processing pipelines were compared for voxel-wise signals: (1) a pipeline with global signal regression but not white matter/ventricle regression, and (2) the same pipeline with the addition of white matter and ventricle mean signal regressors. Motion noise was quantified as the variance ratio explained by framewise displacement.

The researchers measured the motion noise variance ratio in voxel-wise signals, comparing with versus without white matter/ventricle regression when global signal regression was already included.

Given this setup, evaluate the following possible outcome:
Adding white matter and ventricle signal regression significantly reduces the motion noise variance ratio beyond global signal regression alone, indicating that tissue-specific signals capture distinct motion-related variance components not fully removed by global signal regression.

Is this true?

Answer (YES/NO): YES